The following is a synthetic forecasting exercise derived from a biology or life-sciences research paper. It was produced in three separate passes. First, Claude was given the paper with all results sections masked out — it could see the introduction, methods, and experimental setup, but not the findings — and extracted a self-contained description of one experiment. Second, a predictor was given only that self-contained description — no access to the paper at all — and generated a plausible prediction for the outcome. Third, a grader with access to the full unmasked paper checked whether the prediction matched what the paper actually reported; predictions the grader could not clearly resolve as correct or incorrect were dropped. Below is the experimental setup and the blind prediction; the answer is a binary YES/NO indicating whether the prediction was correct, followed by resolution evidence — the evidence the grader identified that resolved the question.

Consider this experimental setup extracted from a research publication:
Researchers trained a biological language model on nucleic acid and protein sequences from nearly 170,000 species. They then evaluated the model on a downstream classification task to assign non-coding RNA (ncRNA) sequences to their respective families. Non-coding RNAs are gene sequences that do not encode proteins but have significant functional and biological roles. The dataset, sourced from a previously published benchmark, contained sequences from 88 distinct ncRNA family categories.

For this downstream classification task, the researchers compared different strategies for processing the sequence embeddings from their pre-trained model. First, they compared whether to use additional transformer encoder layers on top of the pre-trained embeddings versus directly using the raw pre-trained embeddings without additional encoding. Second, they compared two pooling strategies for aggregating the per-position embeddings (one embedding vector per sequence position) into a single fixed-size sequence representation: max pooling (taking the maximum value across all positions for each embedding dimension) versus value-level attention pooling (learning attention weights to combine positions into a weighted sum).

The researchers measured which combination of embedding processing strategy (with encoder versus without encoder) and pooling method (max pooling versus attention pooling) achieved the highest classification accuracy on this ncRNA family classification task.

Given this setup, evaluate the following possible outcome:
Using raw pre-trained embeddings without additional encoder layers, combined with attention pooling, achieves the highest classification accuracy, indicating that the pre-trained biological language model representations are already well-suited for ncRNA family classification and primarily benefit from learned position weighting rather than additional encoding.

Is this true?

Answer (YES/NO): NO